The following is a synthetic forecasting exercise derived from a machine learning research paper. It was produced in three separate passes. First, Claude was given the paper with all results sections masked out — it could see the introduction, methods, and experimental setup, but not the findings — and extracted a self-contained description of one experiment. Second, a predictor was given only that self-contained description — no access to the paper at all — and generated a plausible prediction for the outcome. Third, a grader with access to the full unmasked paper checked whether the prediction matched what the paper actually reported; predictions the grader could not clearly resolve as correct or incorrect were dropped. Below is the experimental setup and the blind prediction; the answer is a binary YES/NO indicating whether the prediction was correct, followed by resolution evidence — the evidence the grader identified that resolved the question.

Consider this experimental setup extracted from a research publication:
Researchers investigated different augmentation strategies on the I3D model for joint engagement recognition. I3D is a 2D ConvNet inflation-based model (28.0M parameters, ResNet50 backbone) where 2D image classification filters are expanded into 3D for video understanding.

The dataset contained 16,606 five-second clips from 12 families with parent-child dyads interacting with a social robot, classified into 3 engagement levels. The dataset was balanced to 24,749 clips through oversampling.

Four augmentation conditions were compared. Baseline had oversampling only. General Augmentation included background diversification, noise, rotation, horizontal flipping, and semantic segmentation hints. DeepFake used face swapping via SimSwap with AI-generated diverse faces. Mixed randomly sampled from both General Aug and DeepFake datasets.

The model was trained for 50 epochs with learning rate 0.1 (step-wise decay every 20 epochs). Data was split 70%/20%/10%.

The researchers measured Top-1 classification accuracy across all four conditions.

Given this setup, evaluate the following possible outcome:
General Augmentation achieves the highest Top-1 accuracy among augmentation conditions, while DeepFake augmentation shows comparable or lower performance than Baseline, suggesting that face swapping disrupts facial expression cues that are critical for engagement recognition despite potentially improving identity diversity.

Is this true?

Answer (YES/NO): NO